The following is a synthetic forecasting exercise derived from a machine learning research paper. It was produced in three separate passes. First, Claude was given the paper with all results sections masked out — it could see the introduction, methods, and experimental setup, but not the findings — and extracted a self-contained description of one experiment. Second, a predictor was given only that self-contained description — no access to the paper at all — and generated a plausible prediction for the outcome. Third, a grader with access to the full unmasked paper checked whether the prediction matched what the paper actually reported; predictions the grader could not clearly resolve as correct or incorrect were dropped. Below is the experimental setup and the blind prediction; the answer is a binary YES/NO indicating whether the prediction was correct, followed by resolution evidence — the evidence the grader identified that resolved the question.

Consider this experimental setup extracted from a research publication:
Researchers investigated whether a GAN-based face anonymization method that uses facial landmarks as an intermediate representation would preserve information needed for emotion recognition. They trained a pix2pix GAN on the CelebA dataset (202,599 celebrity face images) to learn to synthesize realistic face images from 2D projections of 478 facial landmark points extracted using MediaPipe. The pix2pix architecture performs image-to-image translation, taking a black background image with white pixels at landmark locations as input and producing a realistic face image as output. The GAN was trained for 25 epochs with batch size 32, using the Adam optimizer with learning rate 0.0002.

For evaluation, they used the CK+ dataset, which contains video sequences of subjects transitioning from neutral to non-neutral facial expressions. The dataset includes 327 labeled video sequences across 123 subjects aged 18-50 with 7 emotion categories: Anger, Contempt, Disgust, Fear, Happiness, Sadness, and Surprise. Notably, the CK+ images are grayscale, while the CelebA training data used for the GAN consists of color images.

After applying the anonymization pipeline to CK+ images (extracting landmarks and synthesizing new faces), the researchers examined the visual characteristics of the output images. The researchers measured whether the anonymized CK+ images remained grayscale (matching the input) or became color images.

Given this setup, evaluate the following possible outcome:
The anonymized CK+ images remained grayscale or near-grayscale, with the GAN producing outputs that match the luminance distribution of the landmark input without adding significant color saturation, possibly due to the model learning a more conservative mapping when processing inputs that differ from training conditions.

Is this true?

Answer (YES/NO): NO